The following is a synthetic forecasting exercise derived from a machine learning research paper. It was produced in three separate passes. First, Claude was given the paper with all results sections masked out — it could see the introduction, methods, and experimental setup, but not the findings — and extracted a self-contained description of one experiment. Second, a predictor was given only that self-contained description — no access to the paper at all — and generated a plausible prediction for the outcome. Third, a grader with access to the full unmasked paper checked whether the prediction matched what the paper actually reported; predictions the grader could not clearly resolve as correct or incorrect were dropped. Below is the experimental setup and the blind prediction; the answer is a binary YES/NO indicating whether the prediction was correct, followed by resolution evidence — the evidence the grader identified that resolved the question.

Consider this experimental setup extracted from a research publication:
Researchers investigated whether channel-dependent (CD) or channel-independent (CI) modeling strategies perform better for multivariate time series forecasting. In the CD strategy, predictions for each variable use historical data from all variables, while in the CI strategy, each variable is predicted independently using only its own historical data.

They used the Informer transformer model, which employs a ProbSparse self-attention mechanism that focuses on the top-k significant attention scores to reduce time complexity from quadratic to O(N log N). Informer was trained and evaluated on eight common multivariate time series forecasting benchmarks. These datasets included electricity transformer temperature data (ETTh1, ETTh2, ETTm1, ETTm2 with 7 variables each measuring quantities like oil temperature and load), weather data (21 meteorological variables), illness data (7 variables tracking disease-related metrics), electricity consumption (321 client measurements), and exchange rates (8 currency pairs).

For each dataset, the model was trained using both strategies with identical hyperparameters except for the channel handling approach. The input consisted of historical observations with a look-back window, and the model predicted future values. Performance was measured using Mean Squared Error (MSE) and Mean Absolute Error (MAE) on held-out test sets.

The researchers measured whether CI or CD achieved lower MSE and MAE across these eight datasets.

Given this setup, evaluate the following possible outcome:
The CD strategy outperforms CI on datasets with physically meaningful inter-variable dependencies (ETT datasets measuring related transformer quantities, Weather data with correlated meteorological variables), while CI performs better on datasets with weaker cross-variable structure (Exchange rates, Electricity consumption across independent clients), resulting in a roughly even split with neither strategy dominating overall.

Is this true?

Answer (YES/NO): NO